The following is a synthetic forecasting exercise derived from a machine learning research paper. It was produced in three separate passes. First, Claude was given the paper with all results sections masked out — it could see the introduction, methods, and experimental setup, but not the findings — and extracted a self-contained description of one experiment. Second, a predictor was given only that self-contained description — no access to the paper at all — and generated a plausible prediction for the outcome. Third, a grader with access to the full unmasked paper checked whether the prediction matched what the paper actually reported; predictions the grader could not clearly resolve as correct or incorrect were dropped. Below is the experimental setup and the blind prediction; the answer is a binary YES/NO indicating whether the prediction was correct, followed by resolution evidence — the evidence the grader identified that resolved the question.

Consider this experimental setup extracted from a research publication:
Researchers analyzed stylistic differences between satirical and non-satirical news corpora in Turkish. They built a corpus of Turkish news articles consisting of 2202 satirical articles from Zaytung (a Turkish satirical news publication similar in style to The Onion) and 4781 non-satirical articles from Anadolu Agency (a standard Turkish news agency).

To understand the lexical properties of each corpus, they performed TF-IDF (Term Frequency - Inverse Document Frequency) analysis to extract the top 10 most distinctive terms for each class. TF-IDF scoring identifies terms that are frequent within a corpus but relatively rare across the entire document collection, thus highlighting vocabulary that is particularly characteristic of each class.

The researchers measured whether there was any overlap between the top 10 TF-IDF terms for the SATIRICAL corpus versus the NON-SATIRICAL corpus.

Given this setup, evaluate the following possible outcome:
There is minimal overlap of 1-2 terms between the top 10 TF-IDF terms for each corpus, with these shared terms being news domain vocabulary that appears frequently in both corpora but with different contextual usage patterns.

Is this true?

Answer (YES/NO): NO